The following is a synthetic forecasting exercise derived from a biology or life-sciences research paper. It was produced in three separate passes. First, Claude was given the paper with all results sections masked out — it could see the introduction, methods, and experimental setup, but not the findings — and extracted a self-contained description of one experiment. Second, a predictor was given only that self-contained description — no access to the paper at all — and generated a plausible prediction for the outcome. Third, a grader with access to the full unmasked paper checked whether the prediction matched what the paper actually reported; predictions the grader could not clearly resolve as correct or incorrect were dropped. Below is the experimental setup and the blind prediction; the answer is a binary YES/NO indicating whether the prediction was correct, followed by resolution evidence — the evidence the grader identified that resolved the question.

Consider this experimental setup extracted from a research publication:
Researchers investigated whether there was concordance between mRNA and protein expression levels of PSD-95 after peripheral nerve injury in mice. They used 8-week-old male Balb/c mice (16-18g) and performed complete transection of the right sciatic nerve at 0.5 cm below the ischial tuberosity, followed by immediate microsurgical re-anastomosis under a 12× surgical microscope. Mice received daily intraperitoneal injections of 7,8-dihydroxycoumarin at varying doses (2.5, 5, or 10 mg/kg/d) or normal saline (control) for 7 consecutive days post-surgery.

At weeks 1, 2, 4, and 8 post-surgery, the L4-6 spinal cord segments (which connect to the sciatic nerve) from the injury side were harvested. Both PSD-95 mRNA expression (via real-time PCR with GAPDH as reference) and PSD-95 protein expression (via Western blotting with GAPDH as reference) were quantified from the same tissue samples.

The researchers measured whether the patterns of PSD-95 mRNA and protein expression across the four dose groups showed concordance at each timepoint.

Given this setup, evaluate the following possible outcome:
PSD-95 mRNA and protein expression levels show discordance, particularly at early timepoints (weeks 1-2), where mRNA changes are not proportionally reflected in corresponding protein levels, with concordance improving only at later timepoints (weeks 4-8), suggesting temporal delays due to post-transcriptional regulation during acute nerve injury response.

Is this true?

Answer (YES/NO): NO